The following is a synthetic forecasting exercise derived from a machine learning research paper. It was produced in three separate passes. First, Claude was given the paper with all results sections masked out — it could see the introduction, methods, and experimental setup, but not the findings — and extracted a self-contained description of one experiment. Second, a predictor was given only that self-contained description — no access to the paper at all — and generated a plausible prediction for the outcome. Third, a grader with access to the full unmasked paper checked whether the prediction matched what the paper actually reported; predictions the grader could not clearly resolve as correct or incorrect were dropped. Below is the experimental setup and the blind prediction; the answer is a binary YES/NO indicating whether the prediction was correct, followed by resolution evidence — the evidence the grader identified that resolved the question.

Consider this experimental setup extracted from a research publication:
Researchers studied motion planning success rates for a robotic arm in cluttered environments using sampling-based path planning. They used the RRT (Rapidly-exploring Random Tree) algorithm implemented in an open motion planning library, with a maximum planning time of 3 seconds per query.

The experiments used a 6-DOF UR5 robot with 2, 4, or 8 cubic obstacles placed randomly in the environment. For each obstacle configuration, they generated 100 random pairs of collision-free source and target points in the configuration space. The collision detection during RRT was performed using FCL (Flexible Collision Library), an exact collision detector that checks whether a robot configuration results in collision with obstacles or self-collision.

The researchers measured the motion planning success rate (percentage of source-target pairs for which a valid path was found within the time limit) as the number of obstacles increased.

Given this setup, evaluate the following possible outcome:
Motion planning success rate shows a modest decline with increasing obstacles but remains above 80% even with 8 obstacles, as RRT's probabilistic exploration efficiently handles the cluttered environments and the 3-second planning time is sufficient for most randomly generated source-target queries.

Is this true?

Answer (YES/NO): NO